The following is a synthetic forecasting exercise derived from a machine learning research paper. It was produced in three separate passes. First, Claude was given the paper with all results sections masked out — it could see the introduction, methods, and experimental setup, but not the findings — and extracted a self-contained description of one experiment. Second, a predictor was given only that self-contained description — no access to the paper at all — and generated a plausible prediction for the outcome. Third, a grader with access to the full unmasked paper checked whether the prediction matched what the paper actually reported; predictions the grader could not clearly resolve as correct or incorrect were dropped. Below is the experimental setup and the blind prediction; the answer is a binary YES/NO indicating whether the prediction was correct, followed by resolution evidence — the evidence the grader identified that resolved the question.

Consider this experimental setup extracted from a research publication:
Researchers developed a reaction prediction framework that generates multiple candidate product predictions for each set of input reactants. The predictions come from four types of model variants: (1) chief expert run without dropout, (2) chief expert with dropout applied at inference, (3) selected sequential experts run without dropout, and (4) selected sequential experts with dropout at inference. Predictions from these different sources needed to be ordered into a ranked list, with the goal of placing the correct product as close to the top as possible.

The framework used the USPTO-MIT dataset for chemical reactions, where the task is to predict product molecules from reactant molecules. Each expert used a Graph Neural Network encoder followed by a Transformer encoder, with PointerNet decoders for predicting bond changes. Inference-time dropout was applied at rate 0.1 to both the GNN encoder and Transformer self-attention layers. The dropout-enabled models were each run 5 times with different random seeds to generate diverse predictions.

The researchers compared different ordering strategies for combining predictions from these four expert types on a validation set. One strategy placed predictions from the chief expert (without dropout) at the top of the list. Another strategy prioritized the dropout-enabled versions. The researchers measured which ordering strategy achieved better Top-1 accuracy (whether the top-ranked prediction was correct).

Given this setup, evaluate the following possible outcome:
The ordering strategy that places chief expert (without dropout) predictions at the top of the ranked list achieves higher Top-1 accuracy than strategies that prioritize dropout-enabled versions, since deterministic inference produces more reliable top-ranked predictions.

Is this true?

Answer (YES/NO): YES